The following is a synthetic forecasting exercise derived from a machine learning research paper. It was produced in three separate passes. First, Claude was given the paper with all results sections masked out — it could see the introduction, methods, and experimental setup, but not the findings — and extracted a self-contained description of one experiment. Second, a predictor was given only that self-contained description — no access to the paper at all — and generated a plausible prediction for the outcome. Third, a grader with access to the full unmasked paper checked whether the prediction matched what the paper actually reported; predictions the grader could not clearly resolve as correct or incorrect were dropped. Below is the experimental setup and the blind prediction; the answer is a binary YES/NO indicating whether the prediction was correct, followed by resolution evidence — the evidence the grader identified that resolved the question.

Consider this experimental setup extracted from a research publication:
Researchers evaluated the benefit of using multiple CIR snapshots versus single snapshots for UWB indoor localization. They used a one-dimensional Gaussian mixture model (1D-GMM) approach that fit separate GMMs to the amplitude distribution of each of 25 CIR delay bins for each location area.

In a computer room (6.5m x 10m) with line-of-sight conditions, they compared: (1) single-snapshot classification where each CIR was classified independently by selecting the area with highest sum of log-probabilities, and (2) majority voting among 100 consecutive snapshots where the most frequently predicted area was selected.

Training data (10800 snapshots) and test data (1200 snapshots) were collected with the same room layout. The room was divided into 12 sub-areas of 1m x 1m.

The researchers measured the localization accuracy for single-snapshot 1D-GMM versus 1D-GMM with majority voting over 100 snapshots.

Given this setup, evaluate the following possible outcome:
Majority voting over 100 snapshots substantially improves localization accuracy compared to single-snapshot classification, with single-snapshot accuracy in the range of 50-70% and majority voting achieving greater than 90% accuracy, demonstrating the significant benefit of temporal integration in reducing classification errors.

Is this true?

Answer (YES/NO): NO